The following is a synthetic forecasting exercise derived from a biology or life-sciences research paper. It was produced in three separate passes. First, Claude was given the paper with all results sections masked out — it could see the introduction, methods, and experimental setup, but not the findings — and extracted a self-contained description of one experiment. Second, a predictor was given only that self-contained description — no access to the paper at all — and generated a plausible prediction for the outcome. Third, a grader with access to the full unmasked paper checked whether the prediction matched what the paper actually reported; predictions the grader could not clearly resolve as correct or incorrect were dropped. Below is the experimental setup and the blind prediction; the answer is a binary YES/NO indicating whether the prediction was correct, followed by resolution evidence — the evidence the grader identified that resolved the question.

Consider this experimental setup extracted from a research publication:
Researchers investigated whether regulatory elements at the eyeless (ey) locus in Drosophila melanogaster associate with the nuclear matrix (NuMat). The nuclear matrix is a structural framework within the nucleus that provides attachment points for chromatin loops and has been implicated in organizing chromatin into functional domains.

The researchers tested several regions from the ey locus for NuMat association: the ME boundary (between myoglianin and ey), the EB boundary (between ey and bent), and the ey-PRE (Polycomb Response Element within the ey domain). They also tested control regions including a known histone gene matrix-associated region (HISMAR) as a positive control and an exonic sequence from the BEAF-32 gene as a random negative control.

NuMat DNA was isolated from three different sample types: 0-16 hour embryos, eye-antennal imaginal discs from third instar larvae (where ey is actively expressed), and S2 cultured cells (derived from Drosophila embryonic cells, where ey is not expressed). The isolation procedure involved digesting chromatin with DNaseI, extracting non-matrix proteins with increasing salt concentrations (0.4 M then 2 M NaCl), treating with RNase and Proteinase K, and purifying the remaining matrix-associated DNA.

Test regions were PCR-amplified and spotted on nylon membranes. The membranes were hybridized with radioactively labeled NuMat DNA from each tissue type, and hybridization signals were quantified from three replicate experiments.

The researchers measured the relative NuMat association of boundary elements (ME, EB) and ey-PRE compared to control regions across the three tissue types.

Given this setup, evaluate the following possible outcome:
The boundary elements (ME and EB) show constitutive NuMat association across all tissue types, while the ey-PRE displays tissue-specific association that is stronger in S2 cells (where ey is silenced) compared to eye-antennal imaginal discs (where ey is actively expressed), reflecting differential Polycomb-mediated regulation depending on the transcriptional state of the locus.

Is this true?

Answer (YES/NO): NO